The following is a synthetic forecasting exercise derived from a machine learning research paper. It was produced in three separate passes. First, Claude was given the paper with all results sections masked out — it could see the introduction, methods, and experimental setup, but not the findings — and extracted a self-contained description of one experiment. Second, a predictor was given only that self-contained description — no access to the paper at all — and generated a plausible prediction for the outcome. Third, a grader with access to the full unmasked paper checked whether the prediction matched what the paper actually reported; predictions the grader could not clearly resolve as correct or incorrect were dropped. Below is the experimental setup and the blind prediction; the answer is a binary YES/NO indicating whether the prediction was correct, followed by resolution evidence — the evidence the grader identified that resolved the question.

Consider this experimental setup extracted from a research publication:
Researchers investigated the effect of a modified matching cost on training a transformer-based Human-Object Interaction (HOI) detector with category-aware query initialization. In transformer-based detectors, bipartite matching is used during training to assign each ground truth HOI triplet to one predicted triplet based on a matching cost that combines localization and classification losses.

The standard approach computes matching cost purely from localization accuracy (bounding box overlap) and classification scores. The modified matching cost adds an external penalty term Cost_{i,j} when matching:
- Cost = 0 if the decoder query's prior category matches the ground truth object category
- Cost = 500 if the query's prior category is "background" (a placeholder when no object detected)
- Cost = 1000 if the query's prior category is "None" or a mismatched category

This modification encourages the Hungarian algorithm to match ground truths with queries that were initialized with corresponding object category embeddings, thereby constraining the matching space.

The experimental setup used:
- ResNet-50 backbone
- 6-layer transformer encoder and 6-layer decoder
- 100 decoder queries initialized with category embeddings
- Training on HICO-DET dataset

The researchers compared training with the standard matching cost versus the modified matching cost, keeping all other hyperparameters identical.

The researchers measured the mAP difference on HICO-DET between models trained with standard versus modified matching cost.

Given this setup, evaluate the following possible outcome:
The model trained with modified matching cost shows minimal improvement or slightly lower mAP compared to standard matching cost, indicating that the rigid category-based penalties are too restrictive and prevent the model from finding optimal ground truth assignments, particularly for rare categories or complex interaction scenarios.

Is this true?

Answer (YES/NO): NO